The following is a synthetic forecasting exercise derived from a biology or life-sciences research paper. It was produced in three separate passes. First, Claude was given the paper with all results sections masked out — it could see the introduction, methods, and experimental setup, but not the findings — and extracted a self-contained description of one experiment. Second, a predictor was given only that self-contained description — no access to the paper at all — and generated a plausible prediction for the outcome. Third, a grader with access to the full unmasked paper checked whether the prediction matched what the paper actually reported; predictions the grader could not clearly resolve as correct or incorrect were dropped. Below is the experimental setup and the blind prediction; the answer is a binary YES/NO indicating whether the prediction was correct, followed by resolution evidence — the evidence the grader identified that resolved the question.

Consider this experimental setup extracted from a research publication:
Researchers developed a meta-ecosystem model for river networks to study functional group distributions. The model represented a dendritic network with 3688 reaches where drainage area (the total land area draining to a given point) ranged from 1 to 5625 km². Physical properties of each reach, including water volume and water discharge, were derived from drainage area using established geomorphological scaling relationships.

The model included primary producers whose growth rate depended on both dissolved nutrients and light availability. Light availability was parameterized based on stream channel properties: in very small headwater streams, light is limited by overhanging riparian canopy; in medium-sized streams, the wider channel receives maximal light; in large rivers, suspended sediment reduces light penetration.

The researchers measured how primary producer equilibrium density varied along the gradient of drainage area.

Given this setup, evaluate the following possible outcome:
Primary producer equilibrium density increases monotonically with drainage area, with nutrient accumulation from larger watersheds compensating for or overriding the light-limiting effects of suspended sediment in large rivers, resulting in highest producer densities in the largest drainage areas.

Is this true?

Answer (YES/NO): NO